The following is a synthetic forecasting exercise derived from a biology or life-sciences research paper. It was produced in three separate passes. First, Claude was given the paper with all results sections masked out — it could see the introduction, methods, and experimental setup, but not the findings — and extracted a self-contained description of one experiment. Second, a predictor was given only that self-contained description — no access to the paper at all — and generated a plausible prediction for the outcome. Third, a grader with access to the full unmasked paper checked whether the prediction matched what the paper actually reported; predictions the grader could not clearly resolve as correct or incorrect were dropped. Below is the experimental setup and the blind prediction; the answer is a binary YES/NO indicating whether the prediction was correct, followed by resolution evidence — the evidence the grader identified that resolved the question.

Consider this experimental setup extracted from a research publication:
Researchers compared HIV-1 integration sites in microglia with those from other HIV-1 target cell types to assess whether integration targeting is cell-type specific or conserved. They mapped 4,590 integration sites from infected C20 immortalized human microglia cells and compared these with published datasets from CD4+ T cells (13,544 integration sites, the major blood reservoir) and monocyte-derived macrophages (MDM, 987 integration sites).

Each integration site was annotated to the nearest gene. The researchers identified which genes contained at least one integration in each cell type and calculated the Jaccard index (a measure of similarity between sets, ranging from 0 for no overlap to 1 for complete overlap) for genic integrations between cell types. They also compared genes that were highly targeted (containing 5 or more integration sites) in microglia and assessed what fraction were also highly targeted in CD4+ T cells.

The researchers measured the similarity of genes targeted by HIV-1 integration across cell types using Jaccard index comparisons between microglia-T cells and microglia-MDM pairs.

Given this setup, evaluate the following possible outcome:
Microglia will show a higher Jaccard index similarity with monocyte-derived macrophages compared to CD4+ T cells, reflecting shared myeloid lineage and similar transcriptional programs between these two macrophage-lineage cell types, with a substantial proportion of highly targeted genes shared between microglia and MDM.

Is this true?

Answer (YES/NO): NO